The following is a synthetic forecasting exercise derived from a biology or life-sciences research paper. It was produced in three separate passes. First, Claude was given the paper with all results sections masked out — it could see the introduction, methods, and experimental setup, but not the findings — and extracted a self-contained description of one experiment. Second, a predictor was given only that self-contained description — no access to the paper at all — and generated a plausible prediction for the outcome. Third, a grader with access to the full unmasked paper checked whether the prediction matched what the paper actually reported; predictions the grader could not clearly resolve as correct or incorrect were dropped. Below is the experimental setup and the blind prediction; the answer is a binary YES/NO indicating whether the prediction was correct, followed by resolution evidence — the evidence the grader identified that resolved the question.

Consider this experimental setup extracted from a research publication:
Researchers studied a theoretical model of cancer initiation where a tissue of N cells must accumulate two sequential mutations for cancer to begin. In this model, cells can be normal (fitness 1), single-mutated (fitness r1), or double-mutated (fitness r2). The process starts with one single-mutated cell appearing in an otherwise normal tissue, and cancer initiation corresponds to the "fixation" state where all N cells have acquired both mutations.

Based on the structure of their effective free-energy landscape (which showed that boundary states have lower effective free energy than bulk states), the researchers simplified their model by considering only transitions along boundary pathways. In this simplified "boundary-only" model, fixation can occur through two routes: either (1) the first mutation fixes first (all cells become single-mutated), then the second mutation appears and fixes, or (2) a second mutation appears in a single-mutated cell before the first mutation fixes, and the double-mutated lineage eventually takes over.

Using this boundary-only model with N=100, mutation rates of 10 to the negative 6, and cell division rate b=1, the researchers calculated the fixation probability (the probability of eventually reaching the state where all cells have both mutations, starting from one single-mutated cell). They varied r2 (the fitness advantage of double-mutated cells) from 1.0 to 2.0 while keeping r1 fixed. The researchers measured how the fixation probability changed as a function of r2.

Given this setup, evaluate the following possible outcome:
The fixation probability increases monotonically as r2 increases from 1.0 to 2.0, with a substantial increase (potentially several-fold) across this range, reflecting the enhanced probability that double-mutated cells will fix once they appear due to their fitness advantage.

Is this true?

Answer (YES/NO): NO